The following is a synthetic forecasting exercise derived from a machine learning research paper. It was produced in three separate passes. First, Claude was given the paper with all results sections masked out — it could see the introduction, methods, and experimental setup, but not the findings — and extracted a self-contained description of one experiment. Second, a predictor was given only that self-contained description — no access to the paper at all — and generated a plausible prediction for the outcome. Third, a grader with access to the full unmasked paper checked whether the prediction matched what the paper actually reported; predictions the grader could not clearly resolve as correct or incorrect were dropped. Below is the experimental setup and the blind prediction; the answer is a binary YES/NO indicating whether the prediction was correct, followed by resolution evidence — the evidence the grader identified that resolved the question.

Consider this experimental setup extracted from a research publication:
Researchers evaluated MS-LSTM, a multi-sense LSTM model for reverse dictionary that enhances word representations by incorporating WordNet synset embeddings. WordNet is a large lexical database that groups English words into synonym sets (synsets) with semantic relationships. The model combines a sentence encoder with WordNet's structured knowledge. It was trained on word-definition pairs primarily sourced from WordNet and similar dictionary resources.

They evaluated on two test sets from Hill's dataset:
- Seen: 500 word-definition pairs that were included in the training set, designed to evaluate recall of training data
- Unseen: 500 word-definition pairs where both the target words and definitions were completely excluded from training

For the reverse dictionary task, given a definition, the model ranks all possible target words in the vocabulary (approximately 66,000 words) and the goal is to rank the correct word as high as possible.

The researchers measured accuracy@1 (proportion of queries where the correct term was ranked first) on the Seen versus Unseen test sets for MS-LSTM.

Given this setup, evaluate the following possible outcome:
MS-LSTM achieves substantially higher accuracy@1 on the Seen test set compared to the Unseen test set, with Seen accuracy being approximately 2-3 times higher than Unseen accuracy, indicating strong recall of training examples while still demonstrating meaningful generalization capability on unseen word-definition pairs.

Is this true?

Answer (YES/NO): NO